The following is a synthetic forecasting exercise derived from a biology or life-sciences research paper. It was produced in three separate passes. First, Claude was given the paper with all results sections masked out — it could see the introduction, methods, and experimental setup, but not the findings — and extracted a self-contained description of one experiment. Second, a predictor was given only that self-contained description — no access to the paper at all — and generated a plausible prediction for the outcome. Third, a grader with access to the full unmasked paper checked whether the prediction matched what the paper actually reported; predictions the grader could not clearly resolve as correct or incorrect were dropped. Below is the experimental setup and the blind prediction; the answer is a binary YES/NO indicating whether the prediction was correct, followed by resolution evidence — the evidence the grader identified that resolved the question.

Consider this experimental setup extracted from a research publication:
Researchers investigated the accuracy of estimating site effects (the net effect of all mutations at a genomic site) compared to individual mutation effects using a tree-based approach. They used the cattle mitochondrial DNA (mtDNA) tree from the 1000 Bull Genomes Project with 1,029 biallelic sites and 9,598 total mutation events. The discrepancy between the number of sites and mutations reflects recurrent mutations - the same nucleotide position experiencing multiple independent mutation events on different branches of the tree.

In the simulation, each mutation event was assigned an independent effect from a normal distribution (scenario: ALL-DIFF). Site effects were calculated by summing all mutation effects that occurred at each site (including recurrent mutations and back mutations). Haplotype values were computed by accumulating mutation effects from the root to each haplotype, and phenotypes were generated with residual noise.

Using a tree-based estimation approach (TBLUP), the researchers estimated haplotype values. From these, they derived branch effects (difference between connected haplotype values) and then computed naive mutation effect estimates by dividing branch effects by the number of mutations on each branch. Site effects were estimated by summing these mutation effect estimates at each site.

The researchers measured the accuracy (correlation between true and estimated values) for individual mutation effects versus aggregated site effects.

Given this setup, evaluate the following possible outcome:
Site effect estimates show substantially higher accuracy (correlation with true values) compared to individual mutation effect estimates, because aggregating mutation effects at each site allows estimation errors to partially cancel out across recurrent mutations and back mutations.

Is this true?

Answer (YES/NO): YES